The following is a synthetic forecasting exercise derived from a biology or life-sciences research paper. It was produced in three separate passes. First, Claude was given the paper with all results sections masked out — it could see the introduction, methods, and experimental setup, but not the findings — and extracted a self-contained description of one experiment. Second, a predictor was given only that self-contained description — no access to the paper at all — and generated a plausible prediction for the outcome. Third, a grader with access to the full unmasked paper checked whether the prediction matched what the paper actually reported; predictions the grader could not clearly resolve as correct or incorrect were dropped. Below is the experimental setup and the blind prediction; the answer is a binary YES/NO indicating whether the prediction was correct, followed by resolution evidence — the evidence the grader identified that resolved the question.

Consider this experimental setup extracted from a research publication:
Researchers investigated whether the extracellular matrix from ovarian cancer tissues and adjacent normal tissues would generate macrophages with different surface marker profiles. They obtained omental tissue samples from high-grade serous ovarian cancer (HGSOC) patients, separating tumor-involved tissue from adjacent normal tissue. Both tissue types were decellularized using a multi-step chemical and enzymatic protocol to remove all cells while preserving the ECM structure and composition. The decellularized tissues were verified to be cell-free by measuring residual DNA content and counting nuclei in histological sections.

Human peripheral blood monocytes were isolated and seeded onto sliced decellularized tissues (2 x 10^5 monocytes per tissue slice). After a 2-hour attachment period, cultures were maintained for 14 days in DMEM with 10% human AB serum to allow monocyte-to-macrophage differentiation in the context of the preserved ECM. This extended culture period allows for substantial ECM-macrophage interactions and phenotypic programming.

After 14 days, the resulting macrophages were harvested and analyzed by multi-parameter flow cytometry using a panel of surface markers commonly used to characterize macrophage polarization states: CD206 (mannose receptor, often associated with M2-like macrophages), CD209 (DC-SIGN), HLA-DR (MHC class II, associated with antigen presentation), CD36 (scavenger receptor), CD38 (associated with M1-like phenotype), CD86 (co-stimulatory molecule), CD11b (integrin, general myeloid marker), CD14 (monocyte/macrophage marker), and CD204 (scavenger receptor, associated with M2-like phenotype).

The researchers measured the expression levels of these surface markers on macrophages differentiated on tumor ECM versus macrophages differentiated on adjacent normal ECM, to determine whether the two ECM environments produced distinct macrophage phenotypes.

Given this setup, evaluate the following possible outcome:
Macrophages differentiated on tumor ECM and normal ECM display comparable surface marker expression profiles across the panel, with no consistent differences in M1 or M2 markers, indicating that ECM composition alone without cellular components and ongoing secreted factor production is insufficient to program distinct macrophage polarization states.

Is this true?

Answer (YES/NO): NO